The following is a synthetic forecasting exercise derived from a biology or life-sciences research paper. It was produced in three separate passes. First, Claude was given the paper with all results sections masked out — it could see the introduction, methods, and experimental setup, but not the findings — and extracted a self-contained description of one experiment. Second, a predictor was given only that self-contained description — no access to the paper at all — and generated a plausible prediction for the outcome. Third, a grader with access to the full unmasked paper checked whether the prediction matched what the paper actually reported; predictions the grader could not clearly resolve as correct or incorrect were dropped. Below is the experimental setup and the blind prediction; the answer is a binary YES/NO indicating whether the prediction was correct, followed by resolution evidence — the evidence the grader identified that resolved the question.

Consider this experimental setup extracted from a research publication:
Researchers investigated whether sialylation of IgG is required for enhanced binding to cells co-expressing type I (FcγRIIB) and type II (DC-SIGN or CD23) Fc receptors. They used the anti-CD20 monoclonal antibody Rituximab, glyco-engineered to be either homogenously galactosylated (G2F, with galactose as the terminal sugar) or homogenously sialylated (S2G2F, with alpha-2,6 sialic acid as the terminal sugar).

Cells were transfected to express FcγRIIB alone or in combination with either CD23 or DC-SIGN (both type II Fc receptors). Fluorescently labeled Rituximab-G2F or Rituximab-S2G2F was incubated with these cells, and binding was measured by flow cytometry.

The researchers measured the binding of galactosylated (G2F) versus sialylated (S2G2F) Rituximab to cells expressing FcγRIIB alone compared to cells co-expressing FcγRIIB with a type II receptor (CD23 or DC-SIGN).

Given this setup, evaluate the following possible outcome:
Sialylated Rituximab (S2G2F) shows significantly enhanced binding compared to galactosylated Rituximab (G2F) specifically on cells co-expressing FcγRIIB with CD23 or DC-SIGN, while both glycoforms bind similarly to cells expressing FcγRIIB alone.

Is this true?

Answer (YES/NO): YES